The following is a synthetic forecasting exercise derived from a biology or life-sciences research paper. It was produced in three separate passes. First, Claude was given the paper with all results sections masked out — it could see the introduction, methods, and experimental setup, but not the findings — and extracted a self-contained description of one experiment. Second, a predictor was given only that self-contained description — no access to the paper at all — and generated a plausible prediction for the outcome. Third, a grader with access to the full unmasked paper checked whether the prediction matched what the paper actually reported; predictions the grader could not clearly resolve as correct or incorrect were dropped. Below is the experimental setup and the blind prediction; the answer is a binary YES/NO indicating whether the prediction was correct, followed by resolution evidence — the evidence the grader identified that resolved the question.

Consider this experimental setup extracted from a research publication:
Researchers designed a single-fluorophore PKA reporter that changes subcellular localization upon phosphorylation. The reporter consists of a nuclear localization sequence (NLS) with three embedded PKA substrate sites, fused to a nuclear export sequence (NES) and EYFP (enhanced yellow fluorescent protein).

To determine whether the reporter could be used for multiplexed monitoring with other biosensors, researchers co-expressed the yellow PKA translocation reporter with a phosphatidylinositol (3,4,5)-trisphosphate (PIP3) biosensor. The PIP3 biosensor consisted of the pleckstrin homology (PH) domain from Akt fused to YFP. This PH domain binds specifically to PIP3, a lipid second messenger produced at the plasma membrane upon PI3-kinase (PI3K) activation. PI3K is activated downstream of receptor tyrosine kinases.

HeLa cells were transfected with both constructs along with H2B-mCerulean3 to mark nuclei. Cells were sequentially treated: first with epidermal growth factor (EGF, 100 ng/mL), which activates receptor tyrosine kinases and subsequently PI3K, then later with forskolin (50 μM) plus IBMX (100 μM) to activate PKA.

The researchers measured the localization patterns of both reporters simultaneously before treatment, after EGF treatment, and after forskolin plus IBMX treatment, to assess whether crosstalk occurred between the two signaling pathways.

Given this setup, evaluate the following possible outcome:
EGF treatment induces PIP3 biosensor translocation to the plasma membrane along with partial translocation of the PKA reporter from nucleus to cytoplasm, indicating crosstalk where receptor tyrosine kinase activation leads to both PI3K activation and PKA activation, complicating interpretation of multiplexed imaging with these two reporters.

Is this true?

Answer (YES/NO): NO